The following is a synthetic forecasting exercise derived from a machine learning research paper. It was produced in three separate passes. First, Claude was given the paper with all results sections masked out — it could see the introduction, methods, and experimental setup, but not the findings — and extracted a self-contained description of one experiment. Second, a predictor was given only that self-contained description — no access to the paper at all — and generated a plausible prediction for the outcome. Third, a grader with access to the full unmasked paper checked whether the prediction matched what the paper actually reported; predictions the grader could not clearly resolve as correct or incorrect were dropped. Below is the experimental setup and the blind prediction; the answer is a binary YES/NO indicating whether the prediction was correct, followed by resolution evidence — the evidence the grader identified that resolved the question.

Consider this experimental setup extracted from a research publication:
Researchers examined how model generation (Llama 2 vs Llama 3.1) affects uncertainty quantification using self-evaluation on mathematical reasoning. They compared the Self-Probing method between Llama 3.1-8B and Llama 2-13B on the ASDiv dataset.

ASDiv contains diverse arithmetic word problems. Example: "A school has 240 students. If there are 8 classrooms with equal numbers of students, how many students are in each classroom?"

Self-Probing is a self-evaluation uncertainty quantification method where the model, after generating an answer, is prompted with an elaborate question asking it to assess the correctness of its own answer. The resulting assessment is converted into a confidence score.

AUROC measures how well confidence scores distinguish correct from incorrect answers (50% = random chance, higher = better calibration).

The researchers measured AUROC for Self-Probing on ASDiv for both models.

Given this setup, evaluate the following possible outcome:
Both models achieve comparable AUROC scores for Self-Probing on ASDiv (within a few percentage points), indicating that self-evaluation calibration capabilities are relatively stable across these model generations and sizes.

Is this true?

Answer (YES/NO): YES